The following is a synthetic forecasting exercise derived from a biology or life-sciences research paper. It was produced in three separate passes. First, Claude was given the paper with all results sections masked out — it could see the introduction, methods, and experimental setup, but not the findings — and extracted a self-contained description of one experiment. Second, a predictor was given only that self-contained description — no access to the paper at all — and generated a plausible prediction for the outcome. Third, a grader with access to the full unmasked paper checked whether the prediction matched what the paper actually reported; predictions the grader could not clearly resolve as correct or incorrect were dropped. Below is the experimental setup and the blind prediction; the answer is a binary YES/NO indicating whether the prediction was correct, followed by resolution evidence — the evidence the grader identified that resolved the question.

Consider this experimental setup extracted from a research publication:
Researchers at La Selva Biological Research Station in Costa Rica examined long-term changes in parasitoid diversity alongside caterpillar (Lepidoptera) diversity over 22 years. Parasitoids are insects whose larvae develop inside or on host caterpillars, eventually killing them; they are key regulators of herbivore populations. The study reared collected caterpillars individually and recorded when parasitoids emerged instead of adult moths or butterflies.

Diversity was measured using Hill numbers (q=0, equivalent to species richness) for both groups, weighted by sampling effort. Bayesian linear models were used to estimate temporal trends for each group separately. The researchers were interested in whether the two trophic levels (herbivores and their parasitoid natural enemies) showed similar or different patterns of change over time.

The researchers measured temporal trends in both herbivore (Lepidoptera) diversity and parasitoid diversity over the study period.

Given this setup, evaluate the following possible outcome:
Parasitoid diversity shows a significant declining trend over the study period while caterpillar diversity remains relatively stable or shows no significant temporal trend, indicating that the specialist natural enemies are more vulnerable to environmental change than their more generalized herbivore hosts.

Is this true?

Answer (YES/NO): NO